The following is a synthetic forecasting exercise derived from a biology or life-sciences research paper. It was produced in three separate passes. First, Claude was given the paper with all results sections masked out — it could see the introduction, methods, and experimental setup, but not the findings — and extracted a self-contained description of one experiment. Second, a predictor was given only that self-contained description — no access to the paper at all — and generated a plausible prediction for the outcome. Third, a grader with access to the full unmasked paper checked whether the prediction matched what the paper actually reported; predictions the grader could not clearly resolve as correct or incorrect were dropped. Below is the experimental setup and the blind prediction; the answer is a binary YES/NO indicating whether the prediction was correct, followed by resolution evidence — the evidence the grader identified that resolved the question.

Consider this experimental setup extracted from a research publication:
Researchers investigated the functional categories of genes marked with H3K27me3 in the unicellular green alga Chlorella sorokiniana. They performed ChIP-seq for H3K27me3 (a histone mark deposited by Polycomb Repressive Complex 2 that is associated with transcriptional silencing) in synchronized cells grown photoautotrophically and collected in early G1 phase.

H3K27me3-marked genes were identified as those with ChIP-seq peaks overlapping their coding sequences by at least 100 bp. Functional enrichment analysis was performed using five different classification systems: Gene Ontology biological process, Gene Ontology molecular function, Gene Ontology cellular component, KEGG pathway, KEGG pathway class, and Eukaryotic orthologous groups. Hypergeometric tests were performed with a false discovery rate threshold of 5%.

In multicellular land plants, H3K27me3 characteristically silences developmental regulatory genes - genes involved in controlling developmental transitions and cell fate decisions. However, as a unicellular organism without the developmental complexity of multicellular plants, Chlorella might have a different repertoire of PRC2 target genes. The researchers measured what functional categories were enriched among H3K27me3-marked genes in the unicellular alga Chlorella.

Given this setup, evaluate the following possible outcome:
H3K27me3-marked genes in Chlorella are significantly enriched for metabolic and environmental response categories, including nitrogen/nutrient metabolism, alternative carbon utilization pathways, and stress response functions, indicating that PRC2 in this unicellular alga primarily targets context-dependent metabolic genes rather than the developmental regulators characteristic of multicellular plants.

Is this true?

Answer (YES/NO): NO